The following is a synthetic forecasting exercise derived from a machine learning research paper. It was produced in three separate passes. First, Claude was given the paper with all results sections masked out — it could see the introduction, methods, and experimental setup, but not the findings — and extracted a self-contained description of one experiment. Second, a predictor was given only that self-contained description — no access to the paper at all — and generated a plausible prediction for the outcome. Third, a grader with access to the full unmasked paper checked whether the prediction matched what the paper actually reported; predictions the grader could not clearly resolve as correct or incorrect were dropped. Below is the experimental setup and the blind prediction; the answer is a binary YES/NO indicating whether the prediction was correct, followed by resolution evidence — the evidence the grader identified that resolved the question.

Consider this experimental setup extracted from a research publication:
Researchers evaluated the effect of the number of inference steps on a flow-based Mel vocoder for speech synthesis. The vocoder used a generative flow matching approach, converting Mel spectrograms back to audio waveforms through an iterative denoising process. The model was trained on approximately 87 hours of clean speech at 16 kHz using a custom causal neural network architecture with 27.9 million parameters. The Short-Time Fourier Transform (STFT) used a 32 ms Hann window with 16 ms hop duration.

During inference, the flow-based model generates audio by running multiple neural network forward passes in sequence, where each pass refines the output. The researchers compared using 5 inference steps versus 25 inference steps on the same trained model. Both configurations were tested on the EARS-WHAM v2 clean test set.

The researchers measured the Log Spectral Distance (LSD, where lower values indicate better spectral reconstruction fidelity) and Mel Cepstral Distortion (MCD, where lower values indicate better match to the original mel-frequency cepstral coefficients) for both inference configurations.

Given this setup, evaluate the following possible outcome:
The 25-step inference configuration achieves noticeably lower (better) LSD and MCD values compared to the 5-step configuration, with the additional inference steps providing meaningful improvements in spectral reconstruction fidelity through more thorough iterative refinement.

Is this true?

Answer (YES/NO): YES